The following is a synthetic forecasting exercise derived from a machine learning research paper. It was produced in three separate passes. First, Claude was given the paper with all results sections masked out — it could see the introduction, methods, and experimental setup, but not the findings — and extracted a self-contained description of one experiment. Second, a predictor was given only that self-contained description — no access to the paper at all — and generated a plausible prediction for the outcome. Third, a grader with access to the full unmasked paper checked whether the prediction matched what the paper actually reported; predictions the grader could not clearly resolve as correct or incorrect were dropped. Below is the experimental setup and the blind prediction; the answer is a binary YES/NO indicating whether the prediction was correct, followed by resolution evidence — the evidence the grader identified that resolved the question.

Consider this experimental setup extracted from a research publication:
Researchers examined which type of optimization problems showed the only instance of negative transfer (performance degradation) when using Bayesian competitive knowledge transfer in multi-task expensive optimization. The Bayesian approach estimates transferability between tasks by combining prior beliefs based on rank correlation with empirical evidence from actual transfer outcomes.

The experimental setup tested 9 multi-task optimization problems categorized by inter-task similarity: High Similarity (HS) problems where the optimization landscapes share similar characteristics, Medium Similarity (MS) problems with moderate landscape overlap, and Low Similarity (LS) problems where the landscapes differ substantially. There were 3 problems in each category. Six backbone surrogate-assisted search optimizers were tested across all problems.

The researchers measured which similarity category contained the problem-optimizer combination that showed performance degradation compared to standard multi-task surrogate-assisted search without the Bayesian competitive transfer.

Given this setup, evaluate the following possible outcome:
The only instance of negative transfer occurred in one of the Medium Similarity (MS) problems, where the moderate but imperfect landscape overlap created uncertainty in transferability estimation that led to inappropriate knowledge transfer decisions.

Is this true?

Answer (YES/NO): NO